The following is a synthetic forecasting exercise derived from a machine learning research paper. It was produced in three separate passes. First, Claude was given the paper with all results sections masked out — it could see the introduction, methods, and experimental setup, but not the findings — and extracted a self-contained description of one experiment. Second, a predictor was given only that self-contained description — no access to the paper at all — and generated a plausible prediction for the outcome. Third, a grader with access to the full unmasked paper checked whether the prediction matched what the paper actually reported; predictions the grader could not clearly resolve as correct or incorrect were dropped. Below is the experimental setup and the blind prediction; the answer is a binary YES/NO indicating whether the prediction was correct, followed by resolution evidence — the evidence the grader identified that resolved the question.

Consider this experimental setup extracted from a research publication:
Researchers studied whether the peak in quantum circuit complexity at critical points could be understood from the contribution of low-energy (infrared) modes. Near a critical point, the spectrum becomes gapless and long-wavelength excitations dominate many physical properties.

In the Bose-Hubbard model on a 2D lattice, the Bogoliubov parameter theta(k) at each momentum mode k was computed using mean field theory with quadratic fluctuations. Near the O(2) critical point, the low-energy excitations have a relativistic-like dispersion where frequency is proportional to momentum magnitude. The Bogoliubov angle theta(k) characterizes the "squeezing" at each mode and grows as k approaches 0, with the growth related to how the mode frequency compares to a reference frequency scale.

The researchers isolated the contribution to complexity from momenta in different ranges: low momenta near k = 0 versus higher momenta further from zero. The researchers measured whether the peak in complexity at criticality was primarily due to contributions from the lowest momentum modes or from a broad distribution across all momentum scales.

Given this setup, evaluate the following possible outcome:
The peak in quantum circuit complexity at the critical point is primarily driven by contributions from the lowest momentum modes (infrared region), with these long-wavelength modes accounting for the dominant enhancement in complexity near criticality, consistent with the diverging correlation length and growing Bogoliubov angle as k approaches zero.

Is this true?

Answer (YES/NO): YES